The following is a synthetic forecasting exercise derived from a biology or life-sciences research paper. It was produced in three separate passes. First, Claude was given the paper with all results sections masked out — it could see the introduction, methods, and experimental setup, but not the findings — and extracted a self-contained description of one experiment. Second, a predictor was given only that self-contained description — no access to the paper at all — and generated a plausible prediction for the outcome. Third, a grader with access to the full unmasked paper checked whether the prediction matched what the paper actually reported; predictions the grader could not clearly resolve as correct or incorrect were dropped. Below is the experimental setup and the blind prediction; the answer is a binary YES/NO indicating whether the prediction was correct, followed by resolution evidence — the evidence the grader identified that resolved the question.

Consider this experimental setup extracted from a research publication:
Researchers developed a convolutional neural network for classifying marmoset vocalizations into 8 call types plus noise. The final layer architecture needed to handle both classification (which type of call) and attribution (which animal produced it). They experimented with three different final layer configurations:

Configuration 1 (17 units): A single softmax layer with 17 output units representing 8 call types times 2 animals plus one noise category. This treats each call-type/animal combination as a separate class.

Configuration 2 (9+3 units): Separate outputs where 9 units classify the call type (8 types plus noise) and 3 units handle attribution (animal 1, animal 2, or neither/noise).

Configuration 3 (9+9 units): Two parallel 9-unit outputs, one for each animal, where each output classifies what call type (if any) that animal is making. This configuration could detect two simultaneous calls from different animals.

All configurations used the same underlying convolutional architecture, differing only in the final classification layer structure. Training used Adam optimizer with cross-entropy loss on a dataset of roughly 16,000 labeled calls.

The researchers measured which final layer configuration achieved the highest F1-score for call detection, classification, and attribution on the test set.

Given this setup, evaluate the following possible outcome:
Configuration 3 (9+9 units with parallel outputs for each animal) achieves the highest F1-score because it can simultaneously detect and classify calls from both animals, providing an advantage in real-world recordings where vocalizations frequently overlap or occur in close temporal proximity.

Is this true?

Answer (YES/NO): YES